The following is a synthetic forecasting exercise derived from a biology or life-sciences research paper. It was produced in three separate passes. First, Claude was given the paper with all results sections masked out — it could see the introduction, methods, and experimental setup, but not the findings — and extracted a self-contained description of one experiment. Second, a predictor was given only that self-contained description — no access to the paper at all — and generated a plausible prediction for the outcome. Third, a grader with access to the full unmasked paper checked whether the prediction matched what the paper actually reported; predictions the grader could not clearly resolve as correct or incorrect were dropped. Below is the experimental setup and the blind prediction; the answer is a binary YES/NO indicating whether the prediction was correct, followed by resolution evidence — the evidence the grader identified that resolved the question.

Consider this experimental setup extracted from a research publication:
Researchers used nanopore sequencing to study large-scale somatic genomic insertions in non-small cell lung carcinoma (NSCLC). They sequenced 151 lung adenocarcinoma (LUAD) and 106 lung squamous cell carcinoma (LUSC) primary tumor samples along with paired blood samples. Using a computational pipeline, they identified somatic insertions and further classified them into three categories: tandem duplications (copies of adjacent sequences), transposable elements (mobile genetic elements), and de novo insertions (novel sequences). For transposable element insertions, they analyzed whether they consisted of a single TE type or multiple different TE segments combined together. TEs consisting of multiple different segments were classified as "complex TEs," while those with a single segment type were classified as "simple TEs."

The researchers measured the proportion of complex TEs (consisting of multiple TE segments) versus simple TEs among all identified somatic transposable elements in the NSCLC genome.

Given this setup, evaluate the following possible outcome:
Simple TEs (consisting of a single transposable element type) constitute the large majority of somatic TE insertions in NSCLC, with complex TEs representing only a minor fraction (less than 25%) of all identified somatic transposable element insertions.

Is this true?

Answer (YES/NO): NO